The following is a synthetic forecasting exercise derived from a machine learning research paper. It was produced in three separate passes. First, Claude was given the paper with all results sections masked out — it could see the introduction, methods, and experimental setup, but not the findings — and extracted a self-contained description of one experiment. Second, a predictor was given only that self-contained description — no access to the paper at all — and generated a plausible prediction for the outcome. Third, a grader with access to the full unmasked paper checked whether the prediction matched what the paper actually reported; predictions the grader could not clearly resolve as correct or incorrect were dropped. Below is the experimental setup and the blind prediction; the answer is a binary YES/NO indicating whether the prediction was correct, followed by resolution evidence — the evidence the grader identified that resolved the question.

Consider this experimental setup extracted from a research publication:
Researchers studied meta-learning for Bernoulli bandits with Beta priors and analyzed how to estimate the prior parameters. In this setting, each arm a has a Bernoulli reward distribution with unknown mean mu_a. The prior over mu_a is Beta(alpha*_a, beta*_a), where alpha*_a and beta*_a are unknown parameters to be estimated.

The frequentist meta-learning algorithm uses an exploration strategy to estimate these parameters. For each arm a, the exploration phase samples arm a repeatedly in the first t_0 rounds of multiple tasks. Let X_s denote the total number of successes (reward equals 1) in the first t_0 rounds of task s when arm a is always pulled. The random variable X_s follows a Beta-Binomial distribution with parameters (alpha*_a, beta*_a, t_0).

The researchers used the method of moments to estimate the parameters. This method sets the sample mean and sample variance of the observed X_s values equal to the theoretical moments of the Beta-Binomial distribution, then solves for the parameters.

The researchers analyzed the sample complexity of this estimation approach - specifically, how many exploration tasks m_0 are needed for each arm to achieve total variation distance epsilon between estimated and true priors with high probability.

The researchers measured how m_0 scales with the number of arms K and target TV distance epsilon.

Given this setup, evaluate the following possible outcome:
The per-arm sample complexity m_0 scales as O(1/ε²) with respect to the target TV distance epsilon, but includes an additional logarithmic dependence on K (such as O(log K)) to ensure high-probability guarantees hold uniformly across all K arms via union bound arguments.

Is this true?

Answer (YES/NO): NO